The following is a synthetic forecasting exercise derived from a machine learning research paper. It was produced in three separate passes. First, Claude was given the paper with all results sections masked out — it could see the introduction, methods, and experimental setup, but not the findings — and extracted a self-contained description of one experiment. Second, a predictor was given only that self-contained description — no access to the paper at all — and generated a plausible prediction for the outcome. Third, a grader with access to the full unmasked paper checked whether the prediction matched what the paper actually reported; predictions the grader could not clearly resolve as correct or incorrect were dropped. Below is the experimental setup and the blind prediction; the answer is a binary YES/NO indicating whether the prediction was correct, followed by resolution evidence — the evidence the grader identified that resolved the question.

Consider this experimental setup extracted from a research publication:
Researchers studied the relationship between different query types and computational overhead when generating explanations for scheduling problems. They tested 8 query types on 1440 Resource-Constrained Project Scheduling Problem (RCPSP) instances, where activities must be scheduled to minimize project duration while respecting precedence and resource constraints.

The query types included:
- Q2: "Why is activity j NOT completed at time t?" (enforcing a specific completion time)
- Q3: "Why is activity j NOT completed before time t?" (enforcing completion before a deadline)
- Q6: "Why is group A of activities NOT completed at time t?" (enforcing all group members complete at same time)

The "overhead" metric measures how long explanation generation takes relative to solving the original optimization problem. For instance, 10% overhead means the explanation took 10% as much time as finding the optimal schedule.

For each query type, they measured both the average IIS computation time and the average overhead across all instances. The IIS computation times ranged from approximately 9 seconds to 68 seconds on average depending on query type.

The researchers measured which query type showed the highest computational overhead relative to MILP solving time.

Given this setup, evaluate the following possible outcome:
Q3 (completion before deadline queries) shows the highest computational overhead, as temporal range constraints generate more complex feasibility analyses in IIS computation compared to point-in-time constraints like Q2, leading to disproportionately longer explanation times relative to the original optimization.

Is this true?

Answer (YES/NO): YES